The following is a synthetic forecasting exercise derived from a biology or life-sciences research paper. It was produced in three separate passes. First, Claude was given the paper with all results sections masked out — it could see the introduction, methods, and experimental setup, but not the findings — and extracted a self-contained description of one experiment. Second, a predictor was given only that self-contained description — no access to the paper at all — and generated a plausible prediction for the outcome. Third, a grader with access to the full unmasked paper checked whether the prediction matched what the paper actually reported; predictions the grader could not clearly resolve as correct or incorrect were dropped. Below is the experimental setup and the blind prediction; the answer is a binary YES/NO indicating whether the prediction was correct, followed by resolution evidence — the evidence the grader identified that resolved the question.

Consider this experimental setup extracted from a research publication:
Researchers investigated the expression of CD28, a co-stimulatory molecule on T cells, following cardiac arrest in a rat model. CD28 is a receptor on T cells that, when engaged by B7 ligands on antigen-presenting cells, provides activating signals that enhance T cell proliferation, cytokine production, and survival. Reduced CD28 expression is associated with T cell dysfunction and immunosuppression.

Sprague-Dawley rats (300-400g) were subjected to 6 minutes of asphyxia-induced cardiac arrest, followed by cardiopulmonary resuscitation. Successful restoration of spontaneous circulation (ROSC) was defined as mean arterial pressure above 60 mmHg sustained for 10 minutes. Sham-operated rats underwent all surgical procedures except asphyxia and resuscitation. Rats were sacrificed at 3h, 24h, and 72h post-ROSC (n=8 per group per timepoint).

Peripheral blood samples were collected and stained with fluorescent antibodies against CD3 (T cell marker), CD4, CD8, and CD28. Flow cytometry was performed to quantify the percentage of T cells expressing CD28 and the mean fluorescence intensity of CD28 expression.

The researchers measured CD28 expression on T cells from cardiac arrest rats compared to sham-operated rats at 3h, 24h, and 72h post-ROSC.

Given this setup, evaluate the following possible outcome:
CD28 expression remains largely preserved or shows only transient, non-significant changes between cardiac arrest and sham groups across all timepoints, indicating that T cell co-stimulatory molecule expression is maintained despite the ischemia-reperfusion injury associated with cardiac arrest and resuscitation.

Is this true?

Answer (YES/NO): NO